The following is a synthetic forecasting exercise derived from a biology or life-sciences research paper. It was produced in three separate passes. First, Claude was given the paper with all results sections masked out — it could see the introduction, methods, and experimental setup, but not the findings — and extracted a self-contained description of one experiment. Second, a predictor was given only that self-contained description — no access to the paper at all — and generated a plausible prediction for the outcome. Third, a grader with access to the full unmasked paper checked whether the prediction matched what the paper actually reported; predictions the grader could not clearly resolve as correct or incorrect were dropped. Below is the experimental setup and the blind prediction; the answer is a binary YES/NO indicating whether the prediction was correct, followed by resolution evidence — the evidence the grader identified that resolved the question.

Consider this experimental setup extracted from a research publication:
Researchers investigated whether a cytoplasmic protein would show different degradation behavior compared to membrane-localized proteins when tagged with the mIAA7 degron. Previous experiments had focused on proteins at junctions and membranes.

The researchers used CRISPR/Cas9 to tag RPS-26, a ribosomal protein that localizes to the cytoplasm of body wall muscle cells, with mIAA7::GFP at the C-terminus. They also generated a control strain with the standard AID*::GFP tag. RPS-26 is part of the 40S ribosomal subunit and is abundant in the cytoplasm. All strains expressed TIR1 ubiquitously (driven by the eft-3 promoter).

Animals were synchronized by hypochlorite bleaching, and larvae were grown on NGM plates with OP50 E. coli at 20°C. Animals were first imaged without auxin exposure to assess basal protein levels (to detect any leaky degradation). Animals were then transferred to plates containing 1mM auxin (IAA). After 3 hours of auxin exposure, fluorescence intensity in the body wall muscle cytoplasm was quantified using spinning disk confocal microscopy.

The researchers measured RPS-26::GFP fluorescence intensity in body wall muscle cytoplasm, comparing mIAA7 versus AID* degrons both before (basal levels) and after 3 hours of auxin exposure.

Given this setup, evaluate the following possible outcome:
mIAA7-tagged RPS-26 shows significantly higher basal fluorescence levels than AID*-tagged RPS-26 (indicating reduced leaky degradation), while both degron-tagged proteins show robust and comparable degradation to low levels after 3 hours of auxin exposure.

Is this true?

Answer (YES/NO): NO